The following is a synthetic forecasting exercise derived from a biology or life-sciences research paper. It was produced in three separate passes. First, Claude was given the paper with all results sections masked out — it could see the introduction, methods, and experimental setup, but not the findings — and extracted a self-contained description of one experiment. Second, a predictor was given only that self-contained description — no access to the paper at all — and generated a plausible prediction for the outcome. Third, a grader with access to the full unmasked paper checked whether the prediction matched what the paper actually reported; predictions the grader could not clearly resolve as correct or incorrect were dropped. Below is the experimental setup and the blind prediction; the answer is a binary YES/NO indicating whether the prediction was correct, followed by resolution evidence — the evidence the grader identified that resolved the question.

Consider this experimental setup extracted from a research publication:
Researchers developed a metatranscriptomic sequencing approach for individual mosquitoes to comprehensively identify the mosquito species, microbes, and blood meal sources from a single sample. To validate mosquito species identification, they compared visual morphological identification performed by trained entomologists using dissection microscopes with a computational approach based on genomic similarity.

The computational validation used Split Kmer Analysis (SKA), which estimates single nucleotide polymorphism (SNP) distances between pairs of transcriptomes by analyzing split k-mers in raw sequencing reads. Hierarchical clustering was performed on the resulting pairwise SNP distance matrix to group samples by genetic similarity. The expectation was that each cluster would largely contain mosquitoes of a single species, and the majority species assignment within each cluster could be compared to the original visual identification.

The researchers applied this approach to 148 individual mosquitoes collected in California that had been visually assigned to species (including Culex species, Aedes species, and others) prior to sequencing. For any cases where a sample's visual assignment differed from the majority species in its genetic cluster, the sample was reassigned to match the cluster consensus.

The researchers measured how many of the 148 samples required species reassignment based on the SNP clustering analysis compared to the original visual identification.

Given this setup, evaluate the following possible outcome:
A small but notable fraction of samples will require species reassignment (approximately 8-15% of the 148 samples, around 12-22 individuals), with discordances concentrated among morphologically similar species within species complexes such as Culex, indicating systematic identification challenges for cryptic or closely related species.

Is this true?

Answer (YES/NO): NO